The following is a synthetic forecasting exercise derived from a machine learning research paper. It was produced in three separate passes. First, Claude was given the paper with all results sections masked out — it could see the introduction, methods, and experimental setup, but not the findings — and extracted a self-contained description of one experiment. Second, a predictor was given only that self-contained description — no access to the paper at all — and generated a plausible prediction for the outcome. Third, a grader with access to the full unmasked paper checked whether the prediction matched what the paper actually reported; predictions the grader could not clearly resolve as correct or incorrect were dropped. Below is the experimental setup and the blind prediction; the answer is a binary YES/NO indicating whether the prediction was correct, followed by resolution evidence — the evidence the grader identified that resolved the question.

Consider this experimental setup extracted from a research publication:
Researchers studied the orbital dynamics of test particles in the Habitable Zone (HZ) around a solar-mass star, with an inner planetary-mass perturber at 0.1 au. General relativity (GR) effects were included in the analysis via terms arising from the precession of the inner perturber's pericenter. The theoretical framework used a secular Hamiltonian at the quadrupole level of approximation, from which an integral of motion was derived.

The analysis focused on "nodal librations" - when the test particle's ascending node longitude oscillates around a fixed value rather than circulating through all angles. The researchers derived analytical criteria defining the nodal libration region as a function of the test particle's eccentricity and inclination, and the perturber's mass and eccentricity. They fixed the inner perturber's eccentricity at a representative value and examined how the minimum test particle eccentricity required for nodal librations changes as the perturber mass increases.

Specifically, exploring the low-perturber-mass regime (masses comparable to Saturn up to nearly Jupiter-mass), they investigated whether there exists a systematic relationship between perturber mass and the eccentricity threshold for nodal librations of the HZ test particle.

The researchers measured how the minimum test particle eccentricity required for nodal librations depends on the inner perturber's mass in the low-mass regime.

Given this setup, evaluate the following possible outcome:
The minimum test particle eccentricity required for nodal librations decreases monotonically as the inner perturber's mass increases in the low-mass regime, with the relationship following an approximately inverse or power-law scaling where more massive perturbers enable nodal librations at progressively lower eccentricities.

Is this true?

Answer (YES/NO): YES